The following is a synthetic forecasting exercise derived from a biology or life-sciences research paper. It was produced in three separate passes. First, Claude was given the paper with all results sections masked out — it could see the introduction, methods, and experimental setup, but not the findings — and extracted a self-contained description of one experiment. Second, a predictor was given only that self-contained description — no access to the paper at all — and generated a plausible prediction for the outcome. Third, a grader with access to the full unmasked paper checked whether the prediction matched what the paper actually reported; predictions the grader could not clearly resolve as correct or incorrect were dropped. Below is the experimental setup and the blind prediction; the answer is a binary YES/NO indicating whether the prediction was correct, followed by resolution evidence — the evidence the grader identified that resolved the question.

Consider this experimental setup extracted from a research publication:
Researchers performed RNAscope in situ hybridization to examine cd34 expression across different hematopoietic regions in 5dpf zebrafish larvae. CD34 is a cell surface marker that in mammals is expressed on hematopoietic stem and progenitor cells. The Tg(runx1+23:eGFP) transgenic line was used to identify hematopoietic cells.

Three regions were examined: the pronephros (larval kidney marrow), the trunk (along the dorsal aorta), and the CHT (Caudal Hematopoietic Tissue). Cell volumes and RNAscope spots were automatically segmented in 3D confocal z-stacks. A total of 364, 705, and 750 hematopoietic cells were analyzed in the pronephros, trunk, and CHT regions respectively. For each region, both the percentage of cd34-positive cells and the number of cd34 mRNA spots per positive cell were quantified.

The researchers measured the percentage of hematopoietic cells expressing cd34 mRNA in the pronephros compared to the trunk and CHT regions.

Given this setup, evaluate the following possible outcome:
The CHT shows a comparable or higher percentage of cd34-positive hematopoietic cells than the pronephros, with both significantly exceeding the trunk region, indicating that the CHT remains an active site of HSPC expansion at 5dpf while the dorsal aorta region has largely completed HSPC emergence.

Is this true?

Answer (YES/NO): NO